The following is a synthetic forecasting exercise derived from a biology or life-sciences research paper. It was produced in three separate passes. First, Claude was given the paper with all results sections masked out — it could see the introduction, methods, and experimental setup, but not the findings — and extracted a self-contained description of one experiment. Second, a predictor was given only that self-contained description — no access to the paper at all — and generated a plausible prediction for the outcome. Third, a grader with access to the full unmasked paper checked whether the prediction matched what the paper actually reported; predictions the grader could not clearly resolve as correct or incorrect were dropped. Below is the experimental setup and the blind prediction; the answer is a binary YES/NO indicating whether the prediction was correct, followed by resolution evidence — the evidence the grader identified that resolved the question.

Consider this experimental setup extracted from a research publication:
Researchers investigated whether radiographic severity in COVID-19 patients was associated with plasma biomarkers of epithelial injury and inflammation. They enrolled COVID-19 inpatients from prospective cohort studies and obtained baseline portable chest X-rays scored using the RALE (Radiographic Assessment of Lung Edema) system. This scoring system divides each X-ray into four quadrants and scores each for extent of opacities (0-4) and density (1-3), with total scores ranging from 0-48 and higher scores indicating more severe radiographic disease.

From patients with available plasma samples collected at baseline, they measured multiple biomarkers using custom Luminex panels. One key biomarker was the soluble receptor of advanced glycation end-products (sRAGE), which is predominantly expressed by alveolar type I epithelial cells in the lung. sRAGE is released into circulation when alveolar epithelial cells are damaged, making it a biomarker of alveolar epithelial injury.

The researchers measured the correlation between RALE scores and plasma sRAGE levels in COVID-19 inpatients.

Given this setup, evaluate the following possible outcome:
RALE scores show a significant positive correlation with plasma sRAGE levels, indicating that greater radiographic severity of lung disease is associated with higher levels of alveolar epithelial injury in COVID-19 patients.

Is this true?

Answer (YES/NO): YES